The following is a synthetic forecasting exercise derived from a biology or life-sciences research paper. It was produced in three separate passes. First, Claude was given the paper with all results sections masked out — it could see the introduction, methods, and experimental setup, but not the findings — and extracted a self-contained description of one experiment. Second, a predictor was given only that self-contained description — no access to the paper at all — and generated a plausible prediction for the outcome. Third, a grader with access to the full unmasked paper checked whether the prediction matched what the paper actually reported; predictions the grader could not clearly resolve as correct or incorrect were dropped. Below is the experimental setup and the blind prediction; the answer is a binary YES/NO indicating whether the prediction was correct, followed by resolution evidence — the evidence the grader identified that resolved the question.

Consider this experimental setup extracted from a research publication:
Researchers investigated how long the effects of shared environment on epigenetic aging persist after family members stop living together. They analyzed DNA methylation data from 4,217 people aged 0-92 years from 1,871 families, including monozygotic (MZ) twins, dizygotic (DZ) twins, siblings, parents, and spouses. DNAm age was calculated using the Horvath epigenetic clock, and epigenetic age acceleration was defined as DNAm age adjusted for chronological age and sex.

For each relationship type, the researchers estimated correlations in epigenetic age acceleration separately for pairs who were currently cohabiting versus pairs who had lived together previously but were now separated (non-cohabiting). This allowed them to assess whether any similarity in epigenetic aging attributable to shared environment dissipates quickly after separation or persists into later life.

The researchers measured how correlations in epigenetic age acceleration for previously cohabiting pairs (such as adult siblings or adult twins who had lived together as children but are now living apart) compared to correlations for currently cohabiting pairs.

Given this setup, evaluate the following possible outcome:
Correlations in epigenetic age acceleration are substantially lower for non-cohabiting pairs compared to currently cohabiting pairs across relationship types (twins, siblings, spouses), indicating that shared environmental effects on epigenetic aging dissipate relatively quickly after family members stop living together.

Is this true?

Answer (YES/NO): NO